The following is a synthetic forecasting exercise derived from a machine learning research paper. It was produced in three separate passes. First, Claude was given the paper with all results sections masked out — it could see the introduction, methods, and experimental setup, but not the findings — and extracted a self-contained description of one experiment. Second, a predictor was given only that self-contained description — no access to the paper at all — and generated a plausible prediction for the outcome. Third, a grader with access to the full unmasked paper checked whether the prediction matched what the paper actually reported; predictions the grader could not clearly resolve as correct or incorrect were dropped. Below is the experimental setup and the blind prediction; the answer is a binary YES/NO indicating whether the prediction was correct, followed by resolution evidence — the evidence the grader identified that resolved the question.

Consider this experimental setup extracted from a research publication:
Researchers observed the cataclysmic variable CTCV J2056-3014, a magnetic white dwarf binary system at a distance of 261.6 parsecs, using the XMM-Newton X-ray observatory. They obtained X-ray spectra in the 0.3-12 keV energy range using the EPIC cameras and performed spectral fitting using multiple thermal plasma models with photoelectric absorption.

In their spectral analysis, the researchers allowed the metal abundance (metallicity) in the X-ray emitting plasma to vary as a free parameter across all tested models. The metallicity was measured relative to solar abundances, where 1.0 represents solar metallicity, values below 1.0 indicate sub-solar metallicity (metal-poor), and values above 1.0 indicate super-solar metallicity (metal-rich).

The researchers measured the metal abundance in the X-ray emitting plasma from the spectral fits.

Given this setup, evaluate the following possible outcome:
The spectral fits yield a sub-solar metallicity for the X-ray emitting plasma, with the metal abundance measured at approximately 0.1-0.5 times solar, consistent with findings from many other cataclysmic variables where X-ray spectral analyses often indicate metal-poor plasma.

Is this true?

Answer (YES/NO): NO